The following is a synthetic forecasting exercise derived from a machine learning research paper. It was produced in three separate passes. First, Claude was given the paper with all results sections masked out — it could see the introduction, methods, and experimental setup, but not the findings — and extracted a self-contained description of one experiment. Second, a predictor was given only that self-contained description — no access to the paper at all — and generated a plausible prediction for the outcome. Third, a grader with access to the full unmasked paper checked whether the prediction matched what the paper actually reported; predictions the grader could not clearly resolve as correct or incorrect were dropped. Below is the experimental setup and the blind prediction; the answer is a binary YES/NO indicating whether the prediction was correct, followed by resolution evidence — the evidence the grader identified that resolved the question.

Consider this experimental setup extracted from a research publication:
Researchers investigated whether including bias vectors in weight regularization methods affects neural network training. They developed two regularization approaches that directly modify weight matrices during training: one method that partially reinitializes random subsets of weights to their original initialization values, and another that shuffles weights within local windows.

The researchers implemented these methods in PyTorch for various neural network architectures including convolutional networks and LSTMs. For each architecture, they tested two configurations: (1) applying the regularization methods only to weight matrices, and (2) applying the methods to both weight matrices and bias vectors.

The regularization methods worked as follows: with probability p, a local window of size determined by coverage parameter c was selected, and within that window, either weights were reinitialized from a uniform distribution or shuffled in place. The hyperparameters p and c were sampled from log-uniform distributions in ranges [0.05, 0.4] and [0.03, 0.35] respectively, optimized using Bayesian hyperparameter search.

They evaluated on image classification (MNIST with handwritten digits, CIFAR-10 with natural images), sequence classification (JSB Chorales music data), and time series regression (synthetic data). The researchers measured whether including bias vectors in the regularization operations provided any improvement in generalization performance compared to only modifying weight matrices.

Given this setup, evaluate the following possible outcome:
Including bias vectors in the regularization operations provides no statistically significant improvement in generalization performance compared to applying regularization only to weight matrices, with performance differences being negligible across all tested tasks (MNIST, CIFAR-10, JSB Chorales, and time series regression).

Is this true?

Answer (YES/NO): YES